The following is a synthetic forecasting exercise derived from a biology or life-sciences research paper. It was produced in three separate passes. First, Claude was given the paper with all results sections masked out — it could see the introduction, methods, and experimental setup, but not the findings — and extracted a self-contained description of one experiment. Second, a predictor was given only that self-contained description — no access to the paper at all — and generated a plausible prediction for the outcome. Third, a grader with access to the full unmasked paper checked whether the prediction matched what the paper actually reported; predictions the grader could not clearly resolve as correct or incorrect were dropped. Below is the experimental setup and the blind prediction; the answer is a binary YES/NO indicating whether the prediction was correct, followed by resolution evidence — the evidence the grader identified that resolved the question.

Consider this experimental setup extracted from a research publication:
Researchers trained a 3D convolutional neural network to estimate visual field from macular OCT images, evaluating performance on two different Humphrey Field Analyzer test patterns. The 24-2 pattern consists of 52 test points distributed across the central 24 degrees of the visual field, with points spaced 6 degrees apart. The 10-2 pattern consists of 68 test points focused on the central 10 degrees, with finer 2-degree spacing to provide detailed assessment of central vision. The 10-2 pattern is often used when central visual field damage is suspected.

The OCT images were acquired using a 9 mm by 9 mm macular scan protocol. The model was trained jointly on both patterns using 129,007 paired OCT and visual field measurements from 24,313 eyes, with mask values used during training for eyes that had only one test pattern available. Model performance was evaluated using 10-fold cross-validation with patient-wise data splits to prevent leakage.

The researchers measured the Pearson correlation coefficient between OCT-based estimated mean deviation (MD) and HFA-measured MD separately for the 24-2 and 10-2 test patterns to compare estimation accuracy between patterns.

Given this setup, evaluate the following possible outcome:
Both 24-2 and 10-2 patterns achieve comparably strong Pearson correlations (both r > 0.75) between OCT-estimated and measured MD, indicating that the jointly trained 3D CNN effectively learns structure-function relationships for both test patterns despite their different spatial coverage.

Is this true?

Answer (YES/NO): YES